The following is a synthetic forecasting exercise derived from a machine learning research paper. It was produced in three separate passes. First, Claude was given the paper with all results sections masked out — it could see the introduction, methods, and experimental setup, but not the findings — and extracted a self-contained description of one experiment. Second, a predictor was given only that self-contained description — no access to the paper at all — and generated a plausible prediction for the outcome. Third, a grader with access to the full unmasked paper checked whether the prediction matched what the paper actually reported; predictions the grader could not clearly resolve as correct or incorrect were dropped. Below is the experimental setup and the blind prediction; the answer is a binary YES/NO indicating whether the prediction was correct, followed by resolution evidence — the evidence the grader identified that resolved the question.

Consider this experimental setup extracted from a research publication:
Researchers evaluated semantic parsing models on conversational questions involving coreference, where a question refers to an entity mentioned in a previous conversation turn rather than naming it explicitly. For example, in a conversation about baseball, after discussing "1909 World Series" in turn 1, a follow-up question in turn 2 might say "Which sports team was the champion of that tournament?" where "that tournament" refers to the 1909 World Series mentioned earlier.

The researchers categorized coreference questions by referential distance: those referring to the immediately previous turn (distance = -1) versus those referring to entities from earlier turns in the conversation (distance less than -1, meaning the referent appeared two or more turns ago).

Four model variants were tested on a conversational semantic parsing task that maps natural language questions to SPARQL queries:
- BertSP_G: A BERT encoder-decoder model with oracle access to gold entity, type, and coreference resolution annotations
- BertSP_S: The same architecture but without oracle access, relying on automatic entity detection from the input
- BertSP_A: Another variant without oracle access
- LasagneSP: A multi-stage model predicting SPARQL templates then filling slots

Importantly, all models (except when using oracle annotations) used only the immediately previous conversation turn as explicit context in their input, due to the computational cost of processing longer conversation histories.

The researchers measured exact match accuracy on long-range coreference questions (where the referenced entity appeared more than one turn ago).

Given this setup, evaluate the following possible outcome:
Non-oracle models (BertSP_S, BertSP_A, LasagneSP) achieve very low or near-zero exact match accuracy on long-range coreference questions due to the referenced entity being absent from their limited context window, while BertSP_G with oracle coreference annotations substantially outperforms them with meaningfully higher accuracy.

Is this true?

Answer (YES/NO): YES